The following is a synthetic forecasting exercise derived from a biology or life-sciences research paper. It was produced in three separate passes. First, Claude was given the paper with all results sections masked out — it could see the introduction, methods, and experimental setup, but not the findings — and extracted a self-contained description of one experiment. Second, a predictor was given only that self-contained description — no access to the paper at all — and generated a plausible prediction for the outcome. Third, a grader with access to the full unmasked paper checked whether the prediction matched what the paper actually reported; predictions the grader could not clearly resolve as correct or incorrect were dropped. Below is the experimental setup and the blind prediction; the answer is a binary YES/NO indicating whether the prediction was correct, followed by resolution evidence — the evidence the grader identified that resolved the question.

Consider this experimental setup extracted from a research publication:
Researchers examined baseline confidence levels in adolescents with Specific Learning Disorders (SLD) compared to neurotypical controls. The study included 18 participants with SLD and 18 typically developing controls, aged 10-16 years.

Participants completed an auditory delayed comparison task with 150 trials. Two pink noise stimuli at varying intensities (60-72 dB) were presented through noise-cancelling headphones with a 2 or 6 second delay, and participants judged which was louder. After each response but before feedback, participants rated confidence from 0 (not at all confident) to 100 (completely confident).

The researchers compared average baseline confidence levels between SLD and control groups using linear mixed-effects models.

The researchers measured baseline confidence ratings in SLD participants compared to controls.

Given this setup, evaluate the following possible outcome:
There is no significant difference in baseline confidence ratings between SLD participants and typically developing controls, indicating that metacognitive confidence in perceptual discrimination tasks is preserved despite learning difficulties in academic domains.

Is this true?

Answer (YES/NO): YES